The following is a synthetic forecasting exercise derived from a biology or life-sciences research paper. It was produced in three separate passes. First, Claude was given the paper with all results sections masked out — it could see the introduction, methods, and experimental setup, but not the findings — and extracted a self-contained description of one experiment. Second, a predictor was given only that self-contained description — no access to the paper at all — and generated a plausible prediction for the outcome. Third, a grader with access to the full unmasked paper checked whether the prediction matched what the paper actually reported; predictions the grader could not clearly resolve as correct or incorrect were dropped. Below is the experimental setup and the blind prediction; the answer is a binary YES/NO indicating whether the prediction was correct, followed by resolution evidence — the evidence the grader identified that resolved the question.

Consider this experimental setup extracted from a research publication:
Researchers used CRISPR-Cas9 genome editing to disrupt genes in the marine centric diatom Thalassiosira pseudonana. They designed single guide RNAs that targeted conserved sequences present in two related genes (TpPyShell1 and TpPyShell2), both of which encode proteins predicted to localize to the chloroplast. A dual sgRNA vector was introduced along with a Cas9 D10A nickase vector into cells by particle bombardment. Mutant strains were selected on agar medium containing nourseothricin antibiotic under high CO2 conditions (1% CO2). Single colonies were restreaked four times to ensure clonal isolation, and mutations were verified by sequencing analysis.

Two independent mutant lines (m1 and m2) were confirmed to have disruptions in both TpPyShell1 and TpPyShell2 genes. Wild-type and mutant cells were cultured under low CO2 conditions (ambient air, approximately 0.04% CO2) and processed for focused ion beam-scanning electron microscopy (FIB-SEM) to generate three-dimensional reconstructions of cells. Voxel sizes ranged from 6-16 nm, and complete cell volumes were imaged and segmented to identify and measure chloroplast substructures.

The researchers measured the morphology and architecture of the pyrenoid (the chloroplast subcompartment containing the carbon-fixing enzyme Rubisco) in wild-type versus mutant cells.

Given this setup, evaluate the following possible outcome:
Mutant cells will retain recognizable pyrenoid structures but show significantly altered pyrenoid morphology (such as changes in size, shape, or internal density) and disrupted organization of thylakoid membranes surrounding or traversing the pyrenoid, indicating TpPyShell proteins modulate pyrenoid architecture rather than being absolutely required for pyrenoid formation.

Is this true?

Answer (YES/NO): YES